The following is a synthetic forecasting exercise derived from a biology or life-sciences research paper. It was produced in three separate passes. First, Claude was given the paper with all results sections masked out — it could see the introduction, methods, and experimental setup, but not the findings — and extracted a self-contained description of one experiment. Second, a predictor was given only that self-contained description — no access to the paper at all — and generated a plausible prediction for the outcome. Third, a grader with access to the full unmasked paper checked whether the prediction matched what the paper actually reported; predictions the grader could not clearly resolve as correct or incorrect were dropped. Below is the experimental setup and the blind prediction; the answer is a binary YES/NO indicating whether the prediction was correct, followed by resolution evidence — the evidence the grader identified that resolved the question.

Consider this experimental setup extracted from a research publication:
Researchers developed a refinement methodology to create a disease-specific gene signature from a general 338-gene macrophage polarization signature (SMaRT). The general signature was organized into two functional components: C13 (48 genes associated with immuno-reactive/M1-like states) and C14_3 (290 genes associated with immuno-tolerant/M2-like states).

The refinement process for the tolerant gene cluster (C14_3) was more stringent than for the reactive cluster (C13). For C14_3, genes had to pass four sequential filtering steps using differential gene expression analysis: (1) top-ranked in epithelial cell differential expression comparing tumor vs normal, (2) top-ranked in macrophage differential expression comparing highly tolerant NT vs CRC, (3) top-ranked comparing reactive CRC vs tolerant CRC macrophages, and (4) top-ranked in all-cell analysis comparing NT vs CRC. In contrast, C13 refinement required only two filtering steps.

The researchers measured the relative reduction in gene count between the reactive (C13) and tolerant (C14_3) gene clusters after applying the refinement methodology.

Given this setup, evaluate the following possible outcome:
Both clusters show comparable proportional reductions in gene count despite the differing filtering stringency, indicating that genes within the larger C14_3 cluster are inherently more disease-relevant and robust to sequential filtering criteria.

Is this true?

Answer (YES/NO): NO